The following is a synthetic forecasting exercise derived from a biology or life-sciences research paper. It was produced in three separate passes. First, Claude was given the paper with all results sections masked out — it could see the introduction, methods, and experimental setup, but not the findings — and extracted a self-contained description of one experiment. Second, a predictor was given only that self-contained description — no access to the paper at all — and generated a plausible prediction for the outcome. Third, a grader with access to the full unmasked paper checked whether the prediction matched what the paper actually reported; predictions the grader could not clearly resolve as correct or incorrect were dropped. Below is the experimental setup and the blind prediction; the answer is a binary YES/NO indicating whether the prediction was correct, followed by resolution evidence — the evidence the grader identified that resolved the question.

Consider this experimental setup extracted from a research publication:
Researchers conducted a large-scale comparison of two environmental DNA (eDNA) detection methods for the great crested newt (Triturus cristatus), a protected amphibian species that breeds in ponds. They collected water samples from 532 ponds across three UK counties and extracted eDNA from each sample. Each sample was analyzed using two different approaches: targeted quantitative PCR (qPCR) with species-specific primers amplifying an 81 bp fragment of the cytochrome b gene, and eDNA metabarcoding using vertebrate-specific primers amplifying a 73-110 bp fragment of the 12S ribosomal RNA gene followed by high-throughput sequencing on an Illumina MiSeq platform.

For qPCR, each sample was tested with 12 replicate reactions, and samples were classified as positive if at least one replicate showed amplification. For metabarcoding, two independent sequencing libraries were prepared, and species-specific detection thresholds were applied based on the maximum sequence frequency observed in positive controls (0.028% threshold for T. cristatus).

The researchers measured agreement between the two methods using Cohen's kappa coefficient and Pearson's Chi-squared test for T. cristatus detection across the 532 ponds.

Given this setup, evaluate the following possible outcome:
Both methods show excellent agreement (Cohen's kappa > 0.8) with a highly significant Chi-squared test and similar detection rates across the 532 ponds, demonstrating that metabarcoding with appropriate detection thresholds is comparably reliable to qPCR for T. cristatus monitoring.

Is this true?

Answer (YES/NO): NO